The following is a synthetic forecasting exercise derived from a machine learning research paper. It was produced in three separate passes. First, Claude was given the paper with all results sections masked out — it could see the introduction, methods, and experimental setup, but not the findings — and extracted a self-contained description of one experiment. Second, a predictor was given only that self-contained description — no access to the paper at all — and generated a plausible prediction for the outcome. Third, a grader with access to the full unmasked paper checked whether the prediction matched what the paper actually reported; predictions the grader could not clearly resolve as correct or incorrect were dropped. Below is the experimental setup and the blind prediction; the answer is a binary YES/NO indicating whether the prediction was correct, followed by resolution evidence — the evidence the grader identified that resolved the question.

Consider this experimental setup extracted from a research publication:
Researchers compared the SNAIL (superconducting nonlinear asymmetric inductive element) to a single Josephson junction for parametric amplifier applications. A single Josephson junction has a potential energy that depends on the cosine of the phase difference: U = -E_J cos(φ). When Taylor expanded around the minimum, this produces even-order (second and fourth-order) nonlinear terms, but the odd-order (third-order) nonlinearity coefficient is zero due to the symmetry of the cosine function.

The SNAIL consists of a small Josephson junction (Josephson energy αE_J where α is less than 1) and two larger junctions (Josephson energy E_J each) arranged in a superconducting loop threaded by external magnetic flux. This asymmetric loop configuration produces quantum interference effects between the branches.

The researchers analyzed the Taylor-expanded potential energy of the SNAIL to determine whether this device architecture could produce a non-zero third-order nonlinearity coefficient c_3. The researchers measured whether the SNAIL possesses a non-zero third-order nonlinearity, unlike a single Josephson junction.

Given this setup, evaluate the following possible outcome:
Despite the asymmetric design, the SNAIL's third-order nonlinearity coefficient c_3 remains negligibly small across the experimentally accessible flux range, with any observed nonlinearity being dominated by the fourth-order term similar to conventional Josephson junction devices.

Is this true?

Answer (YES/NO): NO